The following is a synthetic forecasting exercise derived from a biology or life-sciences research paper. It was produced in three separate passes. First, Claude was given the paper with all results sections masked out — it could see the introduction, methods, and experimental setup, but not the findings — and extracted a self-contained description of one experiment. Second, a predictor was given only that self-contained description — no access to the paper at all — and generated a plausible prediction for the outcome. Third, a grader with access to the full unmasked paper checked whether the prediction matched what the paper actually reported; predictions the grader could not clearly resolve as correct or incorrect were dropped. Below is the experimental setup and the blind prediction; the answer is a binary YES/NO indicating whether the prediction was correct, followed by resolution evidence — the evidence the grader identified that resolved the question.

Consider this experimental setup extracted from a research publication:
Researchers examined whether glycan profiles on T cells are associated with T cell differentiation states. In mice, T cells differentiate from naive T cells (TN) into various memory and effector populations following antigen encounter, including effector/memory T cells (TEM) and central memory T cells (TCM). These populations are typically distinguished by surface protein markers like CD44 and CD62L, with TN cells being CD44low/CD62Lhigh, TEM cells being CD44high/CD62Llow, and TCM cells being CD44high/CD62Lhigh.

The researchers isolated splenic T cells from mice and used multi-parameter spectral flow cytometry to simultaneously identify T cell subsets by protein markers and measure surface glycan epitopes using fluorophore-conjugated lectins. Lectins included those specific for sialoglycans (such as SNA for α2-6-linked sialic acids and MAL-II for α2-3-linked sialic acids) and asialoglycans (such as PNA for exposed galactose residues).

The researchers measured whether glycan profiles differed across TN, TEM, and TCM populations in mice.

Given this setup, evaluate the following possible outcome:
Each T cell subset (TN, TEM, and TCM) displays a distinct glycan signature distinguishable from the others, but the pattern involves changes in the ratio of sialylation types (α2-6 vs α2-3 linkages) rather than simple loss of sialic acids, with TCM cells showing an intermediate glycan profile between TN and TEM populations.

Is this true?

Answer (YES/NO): NO